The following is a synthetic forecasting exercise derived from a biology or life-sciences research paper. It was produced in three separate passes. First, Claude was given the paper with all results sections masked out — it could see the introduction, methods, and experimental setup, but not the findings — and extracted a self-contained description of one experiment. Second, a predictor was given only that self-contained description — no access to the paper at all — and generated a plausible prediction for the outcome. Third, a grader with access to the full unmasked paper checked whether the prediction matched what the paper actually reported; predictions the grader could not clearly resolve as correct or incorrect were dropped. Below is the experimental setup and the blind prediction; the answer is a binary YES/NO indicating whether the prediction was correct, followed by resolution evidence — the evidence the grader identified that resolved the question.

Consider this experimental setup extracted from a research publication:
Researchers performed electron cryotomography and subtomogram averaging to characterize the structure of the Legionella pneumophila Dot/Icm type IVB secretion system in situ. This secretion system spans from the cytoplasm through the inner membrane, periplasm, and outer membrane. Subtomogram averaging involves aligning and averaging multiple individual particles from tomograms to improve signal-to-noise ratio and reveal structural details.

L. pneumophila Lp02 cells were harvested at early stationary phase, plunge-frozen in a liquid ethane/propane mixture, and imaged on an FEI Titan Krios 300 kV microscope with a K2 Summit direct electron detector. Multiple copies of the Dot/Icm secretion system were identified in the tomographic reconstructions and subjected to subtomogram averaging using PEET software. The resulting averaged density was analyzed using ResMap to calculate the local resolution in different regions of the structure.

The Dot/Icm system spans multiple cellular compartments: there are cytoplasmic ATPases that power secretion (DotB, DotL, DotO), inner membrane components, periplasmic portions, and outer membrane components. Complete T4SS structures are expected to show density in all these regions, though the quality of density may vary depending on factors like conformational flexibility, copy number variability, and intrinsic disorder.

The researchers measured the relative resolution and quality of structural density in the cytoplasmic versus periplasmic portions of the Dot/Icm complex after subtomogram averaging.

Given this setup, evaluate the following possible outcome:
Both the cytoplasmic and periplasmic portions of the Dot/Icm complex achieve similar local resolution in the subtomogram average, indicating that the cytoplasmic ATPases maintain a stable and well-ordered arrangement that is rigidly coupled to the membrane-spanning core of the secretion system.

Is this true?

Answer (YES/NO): NO